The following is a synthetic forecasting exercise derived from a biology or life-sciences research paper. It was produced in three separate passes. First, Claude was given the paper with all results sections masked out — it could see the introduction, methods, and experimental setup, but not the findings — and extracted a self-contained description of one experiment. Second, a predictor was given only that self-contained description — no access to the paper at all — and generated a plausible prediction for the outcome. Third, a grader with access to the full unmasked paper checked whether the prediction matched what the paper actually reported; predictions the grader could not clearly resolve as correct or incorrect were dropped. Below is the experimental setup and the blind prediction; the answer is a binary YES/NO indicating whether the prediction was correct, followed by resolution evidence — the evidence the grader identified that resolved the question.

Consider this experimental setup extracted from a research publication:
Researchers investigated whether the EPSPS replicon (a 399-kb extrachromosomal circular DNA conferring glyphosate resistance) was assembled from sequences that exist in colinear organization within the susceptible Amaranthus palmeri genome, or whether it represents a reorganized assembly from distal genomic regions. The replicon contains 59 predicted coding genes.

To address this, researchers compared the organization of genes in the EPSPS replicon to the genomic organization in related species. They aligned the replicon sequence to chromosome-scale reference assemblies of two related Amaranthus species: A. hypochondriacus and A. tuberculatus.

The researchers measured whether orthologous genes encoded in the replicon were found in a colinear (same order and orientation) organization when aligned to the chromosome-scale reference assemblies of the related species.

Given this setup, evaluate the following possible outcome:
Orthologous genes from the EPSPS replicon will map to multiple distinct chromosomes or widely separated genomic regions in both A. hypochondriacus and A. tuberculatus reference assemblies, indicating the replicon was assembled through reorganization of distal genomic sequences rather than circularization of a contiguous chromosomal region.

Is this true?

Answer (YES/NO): YES